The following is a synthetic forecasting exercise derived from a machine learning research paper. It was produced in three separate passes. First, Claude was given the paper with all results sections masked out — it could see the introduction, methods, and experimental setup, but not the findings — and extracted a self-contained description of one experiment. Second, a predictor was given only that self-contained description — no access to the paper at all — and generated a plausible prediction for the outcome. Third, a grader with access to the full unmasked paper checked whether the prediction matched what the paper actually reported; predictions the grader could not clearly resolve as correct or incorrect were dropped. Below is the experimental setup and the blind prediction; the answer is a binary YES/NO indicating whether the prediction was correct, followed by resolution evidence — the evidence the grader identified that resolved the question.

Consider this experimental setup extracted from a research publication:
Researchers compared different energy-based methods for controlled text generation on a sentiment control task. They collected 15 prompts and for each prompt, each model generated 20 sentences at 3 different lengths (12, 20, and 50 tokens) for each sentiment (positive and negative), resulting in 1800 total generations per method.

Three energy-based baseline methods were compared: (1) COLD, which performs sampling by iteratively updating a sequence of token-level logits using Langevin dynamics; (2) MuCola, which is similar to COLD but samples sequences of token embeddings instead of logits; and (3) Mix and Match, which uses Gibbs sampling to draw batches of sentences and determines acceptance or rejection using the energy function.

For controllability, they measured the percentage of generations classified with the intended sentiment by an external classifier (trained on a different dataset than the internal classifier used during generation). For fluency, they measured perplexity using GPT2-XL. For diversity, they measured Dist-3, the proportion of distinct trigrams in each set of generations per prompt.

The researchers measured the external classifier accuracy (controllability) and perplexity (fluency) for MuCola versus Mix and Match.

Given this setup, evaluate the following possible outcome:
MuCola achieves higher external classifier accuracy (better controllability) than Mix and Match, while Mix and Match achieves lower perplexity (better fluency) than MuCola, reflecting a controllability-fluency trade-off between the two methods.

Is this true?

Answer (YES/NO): NO